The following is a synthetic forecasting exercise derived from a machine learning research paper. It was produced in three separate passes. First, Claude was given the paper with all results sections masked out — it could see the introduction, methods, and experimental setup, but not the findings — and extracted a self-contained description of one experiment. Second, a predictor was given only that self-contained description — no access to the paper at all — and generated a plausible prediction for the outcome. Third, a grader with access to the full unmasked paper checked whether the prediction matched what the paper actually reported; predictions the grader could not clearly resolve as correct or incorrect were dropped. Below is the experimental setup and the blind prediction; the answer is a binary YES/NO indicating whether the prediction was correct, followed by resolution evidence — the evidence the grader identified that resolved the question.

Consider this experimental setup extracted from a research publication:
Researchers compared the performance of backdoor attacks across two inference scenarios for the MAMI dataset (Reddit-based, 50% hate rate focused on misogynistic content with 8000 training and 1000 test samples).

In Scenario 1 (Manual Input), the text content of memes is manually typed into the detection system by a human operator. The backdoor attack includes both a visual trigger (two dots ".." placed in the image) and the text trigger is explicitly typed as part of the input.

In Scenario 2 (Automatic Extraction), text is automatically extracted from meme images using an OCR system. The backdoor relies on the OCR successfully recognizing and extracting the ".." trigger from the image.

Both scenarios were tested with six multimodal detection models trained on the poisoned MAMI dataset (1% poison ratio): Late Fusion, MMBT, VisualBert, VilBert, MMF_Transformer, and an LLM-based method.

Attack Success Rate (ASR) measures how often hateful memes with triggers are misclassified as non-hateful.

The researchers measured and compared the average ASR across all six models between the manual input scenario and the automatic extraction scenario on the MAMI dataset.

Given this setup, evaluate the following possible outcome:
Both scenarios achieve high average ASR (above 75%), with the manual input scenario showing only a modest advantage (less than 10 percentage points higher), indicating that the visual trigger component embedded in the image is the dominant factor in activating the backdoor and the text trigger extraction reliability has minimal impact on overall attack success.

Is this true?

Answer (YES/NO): NO